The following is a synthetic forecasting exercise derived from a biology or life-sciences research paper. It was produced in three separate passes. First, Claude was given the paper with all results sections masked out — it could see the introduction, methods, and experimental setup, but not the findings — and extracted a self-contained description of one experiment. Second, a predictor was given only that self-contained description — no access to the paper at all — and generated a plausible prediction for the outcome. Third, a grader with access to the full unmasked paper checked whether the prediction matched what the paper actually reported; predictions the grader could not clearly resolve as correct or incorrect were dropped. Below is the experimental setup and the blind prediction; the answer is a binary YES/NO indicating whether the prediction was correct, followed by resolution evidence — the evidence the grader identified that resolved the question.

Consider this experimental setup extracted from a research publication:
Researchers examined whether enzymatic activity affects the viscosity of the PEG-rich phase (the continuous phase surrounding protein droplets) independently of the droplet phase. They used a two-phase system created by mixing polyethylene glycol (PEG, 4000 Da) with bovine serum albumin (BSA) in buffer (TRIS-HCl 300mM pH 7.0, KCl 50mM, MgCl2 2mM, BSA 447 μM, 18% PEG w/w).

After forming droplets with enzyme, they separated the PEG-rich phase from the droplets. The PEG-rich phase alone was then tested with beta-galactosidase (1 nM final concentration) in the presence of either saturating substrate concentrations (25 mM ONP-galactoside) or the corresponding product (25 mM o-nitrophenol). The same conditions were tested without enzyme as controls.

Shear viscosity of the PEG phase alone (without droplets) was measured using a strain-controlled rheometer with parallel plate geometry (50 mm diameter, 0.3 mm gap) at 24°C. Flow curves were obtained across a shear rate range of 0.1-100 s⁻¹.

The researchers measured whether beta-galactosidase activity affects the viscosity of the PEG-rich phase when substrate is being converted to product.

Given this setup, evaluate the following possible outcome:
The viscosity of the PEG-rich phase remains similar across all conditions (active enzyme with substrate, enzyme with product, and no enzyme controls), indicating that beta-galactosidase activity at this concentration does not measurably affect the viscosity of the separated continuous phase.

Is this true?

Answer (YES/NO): NO